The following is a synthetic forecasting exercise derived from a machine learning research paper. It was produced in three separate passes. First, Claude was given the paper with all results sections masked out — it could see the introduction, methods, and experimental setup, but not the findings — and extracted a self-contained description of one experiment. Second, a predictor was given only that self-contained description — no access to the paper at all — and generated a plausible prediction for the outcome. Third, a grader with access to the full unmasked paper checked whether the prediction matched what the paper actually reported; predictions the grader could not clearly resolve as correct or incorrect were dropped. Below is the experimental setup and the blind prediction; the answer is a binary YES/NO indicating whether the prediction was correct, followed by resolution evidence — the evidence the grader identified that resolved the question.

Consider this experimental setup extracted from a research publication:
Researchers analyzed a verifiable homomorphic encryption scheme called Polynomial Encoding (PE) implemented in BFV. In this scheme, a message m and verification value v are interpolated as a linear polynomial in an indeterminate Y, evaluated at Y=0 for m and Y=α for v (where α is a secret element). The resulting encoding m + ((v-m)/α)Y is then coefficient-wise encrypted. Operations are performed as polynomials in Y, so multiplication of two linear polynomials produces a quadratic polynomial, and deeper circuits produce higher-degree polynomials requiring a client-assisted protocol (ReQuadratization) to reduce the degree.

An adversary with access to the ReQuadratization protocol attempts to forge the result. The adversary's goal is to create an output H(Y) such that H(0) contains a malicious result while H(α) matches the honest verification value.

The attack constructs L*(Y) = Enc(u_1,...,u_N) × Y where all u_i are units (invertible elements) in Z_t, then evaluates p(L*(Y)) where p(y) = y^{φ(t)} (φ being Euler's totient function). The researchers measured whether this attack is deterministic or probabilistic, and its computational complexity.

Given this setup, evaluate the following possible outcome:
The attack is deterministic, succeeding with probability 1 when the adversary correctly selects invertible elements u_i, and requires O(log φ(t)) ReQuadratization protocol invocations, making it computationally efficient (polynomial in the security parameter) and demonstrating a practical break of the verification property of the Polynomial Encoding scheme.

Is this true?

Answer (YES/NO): YES